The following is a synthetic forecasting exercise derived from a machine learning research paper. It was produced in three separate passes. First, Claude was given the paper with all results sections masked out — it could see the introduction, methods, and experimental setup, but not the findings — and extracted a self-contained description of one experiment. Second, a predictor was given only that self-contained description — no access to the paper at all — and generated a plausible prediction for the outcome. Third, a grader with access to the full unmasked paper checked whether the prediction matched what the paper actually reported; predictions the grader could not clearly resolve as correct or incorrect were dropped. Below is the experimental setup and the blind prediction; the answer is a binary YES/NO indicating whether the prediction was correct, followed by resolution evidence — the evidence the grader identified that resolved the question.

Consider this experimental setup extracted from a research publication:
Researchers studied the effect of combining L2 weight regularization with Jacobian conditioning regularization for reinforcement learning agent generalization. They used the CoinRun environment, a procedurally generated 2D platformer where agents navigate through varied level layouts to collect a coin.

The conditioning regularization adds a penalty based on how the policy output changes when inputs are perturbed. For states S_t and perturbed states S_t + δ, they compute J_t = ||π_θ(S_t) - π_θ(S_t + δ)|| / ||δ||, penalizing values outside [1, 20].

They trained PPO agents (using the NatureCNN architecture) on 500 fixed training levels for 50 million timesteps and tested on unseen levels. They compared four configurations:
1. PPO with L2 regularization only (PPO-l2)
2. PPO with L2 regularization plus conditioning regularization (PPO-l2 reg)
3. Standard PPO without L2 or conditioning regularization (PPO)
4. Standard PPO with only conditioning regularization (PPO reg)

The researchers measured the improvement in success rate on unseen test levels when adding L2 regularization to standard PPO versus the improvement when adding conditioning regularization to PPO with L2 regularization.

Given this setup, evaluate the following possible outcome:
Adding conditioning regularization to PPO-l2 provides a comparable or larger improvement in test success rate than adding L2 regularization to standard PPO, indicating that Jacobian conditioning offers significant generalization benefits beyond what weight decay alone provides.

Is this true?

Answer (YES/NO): YES